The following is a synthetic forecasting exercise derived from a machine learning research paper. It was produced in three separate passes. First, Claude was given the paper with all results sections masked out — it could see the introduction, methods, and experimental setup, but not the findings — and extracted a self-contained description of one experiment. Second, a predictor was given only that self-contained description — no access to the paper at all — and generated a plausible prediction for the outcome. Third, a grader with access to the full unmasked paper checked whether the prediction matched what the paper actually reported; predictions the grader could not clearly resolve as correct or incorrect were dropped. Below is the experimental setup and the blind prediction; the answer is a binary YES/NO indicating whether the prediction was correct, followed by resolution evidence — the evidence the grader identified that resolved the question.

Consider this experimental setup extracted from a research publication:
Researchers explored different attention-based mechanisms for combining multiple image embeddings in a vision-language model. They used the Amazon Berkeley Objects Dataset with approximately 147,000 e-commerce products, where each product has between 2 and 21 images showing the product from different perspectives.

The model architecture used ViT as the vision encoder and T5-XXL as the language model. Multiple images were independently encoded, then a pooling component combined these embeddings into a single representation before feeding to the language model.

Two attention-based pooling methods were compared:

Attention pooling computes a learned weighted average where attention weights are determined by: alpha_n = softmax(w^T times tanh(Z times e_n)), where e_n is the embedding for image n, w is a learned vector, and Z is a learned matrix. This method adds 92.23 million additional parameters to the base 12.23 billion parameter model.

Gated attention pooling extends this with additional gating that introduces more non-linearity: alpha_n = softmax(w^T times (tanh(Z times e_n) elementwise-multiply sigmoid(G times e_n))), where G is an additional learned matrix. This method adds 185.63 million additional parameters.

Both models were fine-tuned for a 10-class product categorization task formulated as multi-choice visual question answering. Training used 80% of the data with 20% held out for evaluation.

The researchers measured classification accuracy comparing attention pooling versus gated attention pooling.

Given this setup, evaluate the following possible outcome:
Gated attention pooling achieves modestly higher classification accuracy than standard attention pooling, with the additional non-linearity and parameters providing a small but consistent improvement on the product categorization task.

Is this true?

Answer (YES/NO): NO